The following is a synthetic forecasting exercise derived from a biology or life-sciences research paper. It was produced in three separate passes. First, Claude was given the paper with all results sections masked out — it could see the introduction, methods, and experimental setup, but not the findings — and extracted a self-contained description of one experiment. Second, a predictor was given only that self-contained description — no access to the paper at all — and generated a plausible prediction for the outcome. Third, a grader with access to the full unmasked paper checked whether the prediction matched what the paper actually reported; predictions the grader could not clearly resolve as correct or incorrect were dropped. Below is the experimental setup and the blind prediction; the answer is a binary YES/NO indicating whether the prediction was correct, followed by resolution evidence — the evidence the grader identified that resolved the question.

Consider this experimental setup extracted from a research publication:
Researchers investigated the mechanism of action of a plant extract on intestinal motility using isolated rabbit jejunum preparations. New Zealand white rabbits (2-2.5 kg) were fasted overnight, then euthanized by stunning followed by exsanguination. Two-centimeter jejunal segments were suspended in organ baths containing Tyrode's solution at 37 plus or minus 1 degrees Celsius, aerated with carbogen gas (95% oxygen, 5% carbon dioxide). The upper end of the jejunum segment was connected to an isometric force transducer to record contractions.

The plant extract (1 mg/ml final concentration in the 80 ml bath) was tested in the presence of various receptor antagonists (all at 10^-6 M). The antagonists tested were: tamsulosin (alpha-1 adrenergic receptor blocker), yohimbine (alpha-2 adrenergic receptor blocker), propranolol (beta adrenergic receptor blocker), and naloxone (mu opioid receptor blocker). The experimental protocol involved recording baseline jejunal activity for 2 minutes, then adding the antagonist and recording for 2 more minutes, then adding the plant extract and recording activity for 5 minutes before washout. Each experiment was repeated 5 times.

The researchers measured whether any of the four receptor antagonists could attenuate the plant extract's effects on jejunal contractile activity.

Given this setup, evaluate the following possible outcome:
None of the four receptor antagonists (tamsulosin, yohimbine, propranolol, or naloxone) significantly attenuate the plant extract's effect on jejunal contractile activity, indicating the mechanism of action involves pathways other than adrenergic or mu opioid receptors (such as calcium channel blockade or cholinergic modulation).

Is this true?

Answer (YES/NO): NO